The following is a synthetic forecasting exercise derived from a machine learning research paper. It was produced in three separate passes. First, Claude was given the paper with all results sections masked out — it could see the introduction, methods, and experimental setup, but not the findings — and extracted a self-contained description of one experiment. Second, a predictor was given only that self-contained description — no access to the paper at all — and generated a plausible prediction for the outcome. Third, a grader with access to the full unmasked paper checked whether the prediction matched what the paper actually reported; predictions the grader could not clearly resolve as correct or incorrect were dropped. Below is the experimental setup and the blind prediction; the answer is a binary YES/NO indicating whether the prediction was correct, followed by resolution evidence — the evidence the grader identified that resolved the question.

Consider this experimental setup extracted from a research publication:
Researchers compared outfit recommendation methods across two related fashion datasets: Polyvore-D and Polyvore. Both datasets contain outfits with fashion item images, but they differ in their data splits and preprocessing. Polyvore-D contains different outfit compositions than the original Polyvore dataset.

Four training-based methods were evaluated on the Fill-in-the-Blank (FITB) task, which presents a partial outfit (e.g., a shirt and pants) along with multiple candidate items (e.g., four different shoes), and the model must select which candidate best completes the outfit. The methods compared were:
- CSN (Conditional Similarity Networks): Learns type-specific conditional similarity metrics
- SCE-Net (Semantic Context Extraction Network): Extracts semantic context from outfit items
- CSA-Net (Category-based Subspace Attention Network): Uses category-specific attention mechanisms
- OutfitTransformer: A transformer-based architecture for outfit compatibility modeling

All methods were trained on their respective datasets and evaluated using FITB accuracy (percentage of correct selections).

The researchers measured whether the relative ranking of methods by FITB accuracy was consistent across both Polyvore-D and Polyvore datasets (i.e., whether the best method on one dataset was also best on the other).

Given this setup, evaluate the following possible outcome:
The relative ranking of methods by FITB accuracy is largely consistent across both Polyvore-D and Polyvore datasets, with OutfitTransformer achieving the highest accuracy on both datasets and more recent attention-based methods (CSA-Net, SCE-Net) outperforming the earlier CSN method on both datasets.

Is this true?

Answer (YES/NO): NO